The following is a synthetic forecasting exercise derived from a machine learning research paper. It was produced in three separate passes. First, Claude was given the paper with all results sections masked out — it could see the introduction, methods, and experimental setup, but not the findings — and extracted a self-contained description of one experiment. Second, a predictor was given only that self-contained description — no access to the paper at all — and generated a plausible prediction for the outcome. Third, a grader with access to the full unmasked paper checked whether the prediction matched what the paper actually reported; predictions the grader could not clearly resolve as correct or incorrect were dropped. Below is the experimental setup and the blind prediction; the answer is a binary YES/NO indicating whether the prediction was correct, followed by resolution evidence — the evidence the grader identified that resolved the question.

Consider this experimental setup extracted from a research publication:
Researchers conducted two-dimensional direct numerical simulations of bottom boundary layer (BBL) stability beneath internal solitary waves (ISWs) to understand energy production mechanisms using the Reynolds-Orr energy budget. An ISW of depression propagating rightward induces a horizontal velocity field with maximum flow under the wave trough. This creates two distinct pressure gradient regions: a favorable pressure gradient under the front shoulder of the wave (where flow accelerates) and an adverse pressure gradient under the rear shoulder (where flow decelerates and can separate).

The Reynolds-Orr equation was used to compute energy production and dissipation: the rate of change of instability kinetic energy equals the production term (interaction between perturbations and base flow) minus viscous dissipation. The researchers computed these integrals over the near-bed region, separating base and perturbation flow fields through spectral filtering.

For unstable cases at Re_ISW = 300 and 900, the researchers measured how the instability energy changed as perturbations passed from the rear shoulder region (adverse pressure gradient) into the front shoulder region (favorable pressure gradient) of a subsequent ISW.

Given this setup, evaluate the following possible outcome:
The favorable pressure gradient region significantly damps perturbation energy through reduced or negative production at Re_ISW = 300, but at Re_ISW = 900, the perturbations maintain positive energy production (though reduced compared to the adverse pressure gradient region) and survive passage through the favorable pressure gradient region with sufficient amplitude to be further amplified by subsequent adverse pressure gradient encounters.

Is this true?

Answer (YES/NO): NO